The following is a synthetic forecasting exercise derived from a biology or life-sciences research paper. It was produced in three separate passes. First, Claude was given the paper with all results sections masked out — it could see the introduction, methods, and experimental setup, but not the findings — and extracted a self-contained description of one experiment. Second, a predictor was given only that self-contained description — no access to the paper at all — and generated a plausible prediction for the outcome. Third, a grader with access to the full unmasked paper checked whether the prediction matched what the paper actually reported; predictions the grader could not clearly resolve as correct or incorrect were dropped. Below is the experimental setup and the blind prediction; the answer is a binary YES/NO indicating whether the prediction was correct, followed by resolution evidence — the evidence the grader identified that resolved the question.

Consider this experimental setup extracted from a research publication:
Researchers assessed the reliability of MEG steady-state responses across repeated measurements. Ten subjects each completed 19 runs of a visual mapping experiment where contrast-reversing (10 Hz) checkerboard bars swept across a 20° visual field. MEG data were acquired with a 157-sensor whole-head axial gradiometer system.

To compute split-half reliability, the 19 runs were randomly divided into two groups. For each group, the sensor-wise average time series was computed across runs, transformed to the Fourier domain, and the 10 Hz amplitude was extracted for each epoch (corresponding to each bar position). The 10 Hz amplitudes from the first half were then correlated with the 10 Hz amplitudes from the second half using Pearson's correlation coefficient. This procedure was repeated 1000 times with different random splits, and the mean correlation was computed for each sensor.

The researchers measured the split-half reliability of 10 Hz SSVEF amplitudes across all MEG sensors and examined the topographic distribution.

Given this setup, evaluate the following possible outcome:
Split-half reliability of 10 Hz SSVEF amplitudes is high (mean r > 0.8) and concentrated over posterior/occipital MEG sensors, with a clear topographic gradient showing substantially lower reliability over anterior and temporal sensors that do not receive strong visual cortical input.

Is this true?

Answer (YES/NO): NO